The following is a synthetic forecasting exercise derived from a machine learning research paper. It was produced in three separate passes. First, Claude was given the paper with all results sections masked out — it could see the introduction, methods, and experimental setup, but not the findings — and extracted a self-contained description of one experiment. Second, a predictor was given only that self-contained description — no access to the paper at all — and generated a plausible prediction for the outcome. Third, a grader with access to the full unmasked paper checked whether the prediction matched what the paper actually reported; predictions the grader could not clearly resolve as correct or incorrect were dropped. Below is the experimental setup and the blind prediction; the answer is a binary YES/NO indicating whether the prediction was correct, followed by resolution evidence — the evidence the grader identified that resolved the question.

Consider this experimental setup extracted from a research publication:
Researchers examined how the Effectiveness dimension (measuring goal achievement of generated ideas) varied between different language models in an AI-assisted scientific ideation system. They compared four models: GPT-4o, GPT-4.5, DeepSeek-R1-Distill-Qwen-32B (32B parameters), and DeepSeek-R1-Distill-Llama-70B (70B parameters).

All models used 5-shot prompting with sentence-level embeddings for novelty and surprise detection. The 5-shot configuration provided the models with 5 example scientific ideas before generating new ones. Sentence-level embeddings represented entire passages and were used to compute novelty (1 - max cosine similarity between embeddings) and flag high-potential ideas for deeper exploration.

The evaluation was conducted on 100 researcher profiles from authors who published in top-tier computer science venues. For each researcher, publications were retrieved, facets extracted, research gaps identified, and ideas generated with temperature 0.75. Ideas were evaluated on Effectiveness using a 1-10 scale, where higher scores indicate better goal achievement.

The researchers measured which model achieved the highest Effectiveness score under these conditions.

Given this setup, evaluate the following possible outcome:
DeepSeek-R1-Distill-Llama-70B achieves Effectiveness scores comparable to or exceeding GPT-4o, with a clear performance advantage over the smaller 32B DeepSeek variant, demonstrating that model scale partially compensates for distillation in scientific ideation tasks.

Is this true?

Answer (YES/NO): YES